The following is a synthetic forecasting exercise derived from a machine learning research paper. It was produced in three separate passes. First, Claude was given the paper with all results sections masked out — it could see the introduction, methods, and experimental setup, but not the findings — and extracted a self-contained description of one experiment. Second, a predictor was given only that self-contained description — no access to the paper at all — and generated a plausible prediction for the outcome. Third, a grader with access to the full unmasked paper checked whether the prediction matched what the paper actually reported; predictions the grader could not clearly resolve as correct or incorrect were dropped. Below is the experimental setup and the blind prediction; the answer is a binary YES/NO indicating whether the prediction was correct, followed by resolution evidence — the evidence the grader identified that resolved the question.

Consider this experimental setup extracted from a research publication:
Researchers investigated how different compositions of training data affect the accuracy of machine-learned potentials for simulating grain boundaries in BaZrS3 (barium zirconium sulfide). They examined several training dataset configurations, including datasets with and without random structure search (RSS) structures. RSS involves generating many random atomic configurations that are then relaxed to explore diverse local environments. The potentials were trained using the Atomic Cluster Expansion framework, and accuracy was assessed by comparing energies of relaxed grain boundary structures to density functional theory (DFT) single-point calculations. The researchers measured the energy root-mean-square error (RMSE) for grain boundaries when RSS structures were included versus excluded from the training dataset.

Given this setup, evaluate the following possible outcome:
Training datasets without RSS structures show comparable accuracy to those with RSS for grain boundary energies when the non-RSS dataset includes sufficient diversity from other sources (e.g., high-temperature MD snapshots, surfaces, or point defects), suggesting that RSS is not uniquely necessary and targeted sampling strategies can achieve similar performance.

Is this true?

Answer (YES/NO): NO